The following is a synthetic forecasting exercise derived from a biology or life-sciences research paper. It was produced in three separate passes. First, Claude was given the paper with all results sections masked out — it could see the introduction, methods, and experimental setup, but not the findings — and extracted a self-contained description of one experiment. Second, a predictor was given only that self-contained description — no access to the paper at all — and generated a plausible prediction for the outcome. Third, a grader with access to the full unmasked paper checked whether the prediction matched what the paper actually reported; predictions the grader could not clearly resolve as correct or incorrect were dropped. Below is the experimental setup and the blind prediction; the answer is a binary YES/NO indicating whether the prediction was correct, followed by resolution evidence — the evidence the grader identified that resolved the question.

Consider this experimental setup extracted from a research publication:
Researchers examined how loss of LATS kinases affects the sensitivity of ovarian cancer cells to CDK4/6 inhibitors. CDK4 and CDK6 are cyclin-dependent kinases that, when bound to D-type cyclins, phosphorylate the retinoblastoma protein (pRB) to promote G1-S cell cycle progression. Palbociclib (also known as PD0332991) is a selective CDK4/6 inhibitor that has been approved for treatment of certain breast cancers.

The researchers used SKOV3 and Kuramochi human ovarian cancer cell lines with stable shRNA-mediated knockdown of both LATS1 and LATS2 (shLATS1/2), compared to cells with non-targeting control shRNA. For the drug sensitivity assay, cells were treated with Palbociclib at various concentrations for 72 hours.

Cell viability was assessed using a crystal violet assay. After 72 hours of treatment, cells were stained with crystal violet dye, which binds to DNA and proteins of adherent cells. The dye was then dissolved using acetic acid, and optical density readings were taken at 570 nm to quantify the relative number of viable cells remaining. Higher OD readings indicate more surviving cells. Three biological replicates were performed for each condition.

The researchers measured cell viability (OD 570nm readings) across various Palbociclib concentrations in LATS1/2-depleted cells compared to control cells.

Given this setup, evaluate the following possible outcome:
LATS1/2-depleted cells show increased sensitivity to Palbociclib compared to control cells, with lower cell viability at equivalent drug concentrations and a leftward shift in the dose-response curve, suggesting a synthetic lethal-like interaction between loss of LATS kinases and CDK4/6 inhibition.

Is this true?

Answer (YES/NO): YES